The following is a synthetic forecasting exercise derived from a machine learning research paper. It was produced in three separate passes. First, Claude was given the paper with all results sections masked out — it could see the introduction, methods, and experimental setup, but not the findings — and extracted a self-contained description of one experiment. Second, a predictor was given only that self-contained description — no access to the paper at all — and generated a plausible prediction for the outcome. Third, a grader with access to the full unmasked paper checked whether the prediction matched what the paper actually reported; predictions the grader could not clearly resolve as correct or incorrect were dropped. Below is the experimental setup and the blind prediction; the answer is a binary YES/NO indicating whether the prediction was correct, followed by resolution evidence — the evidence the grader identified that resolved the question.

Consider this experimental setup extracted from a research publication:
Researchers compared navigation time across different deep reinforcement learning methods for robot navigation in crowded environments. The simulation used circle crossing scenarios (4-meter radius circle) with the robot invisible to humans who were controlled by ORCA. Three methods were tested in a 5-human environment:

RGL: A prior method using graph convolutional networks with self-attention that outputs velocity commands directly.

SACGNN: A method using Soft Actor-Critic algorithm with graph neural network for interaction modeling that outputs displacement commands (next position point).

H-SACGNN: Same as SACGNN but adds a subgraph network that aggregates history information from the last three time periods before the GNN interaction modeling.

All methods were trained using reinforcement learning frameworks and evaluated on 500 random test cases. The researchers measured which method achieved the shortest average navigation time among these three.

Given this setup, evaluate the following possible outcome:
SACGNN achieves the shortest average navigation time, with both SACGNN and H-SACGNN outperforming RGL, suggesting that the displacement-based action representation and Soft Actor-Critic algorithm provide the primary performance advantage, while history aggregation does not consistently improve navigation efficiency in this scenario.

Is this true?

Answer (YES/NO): NO